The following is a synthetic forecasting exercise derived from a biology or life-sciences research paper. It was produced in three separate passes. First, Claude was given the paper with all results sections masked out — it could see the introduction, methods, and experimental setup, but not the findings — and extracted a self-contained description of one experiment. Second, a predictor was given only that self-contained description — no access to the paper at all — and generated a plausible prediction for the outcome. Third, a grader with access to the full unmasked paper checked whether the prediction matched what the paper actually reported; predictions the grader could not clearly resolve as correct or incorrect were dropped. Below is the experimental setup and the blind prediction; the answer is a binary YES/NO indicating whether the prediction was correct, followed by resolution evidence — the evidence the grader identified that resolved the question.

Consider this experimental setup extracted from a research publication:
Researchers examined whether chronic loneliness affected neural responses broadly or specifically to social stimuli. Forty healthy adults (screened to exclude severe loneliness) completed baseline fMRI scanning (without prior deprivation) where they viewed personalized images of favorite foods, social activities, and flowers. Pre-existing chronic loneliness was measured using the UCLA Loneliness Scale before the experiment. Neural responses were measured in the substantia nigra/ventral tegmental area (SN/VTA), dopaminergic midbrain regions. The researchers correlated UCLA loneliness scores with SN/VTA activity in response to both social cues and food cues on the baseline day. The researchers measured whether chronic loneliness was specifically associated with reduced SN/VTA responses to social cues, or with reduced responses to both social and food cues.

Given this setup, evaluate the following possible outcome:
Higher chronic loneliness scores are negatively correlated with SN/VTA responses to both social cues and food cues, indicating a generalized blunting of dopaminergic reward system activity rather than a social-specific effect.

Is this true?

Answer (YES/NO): YES